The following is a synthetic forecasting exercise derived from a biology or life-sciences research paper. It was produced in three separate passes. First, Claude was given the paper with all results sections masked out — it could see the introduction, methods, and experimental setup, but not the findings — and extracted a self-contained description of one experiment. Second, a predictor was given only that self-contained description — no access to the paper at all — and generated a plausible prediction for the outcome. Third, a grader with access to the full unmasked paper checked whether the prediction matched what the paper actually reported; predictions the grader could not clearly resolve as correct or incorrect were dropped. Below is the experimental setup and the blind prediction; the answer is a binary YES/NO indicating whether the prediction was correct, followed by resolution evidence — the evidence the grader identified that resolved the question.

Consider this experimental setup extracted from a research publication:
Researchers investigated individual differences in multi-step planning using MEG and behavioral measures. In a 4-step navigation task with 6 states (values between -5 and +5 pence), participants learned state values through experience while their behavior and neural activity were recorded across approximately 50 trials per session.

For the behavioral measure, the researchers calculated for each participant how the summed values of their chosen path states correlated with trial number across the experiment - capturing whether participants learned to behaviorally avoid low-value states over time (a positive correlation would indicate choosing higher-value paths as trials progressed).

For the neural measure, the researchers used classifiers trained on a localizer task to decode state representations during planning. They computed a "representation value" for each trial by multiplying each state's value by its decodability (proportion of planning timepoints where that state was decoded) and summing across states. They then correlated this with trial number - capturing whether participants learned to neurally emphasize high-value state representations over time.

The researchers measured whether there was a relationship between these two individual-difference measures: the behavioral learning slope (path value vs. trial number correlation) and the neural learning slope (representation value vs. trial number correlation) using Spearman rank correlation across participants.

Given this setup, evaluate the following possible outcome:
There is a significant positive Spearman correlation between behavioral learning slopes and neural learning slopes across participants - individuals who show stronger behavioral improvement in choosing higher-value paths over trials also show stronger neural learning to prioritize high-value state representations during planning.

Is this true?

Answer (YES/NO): YES